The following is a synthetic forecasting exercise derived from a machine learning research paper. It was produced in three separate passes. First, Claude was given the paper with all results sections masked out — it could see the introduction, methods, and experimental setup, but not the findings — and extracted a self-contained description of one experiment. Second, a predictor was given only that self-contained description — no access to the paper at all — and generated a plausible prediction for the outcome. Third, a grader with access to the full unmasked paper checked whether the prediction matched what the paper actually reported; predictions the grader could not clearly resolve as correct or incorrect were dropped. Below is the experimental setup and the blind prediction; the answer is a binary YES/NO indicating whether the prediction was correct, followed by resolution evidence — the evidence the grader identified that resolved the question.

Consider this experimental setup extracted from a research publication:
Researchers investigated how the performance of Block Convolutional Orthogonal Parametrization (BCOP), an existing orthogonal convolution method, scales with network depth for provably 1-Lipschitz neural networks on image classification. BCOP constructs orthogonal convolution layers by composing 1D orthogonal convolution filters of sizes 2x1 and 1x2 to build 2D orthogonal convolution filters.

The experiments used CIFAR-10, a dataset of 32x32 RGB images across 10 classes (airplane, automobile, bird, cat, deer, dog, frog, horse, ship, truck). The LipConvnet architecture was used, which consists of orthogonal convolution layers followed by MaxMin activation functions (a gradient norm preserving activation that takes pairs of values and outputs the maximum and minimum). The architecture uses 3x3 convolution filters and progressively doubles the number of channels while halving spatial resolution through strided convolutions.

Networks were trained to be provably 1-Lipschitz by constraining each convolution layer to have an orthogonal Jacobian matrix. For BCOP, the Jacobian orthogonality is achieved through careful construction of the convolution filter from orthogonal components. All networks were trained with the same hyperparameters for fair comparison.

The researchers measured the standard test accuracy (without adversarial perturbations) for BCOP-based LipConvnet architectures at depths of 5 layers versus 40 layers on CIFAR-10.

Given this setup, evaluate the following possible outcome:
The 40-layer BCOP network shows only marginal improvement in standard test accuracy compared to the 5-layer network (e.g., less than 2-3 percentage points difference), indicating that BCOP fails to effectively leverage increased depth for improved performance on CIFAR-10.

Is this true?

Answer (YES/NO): NO